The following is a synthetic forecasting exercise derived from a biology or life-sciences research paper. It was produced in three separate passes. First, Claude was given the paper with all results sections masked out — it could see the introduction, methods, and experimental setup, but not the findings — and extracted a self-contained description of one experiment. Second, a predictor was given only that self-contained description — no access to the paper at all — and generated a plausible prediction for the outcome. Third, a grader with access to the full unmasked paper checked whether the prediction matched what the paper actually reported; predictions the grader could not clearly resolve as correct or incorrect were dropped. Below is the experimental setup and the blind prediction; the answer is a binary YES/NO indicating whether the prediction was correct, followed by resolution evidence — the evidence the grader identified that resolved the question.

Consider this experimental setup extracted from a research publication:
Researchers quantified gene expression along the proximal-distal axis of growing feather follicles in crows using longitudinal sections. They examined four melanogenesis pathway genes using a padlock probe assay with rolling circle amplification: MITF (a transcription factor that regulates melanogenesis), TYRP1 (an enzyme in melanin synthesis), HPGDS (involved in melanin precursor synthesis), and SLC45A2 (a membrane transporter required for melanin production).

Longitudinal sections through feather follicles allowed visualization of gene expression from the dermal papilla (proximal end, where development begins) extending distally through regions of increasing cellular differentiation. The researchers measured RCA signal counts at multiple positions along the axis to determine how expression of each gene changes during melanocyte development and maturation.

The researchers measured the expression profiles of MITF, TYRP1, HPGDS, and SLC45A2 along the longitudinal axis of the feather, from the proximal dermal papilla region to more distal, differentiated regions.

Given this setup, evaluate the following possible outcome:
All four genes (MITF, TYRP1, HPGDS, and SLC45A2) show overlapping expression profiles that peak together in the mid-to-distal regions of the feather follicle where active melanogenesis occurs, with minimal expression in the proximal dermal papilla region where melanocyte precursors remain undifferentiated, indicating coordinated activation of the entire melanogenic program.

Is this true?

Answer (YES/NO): NO